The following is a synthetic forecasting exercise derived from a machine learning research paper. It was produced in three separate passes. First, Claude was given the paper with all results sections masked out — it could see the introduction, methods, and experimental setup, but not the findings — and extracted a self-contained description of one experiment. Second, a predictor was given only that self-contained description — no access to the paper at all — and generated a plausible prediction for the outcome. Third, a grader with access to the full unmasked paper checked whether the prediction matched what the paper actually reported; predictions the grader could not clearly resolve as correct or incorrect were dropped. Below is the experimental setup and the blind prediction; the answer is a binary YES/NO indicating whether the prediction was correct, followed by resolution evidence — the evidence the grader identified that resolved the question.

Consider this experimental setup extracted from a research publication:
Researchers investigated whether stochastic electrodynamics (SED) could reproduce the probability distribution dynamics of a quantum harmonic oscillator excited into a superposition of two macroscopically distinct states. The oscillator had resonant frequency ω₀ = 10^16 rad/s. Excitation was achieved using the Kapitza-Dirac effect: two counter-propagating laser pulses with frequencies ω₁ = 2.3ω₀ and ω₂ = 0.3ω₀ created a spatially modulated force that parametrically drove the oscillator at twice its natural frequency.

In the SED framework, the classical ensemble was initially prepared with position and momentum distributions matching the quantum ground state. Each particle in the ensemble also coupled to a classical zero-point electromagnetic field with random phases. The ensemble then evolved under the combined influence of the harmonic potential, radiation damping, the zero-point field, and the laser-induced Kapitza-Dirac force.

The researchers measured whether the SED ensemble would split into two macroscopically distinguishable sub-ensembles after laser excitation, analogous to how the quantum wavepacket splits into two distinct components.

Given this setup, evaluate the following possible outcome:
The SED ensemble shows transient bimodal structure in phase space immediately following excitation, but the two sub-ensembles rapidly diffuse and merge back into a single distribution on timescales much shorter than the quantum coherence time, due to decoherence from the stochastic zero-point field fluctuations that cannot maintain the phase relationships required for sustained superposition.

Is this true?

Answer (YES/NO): NO